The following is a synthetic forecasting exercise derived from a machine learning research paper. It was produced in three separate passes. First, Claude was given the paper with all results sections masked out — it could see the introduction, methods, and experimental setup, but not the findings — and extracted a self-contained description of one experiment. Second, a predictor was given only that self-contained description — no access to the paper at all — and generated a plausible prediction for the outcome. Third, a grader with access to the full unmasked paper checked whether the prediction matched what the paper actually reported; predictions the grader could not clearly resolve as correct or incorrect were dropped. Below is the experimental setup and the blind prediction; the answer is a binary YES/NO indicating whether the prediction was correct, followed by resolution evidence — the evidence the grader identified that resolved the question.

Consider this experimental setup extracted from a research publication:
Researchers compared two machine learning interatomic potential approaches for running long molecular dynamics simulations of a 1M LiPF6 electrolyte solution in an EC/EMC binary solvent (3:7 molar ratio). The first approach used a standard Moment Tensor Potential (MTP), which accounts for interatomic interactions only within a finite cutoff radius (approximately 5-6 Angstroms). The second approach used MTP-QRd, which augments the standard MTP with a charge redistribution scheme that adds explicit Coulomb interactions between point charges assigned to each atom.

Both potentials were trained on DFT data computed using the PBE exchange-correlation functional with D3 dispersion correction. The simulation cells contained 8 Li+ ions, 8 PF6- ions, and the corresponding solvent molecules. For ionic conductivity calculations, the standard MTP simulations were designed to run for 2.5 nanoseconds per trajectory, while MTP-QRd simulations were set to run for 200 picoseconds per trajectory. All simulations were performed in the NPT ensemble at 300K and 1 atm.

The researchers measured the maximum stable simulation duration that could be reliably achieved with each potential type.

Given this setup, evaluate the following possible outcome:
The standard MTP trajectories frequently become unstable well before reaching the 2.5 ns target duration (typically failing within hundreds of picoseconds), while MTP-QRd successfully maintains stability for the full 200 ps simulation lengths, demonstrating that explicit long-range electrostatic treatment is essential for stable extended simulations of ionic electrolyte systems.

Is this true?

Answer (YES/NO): NO